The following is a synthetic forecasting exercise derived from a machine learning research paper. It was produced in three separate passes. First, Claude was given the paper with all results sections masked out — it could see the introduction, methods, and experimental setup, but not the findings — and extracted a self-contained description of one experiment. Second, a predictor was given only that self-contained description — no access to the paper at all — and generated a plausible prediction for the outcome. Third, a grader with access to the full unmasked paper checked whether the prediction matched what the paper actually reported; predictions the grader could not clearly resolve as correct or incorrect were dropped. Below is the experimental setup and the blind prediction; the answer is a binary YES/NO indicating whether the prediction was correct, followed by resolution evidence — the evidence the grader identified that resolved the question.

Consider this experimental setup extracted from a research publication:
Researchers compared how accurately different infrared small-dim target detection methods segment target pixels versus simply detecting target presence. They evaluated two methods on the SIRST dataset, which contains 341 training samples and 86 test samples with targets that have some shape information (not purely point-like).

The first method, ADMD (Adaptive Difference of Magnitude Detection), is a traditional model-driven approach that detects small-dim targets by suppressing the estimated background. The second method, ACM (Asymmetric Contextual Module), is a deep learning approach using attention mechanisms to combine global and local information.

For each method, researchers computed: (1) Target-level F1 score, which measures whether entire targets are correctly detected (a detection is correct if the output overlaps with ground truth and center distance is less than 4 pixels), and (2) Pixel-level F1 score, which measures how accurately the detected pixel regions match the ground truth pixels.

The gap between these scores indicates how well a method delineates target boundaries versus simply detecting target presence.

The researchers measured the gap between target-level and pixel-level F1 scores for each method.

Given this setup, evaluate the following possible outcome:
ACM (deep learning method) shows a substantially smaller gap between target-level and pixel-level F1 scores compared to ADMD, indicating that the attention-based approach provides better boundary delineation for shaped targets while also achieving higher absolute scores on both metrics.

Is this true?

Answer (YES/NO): YES